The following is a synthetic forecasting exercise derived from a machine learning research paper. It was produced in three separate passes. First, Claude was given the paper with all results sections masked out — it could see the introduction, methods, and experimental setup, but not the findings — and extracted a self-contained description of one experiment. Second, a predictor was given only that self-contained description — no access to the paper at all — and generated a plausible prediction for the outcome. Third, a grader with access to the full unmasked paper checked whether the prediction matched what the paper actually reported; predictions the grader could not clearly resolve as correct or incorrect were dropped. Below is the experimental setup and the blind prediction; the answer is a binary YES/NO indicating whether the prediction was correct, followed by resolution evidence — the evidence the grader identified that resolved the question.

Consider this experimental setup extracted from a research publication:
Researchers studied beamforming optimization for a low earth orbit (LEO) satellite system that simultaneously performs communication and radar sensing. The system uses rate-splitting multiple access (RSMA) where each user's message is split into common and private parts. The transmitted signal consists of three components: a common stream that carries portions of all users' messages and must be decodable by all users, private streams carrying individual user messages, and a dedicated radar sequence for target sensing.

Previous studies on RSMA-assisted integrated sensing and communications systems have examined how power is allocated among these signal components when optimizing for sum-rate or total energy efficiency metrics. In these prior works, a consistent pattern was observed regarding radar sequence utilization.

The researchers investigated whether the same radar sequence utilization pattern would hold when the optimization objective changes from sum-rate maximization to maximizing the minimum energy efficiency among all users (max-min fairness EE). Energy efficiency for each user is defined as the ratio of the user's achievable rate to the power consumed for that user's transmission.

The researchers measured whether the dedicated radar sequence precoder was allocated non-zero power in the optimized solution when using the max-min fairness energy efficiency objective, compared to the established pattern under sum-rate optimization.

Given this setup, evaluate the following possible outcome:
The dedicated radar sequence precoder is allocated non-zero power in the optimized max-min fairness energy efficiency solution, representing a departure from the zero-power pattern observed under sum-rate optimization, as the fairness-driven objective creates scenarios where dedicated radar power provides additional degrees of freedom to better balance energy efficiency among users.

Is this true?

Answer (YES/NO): YES